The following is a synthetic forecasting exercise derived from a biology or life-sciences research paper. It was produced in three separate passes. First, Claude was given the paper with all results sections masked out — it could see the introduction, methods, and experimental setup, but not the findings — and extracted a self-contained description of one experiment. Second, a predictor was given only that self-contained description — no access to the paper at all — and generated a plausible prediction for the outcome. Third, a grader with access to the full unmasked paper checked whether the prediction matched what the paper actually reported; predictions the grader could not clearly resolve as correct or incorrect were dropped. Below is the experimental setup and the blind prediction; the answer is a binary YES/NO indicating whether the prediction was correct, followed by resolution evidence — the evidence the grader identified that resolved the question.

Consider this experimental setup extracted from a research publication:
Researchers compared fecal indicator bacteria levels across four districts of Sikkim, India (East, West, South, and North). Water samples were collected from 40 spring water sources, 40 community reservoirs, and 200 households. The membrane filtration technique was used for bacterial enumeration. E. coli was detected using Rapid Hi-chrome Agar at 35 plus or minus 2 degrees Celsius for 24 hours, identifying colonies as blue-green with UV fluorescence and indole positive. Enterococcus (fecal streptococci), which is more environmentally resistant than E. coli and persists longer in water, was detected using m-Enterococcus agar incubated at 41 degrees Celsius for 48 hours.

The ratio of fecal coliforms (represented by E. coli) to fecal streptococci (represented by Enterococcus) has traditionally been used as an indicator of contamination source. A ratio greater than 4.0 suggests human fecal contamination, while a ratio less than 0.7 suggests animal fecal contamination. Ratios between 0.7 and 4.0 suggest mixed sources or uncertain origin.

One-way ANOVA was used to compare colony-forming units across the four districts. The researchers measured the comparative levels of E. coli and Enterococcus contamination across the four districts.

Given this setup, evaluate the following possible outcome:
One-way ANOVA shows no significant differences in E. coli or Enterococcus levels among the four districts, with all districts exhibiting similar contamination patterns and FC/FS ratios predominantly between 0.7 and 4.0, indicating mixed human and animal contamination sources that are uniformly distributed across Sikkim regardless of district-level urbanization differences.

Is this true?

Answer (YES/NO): NO